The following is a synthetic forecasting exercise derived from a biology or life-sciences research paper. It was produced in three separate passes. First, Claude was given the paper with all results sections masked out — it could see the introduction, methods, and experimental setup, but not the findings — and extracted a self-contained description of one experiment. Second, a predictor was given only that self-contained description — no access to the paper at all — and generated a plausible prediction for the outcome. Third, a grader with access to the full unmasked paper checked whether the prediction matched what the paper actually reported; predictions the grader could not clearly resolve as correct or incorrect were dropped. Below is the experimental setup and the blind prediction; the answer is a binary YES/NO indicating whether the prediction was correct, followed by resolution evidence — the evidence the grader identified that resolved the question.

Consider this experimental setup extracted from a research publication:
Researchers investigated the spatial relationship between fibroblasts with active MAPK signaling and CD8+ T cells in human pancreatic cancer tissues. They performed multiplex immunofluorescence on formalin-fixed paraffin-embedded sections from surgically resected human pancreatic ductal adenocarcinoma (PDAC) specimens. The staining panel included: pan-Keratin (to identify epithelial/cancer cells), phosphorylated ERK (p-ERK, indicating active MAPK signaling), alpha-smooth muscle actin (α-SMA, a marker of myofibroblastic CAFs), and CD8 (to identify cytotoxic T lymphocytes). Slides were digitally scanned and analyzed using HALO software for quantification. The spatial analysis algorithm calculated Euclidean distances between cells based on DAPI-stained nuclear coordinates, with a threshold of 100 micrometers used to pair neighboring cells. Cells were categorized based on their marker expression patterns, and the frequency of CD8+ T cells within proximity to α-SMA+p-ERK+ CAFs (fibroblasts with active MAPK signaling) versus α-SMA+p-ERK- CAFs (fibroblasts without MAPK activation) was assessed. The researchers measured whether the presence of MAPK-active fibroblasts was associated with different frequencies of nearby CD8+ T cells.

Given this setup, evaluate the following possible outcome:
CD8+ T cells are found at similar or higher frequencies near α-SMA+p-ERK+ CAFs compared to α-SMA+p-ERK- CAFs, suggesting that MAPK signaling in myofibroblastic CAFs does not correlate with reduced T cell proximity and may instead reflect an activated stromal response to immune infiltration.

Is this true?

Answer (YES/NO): NO